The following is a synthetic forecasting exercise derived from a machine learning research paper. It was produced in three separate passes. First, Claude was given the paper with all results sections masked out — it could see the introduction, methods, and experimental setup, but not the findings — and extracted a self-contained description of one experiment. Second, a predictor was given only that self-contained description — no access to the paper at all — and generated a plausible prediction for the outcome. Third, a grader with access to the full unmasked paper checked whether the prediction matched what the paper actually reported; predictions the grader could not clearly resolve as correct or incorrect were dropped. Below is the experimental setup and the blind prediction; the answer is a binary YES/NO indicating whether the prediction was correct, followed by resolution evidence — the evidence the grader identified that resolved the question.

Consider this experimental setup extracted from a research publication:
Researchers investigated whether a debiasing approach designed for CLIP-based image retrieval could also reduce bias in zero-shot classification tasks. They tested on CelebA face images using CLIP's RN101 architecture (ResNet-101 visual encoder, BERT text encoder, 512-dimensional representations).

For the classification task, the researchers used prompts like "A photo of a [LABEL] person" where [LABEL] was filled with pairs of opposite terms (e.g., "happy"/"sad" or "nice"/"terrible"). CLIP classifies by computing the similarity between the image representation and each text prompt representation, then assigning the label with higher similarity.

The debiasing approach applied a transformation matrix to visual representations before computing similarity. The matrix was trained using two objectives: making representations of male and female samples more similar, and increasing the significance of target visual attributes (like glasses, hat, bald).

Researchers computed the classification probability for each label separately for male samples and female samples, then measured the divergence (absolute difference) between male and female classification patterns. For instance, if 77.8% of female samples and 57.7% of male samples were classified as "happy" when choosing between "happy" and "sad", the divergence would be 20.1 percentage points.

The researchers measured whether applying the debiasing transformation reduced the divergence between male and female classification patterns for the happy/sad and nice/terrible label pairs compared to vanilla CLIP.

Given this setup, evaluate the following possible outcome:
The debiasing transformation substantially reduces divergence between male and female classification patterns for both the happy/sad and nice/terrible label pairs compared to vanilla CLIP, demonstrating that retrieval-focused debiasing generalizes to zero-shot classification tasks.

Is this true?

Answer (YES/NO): YES